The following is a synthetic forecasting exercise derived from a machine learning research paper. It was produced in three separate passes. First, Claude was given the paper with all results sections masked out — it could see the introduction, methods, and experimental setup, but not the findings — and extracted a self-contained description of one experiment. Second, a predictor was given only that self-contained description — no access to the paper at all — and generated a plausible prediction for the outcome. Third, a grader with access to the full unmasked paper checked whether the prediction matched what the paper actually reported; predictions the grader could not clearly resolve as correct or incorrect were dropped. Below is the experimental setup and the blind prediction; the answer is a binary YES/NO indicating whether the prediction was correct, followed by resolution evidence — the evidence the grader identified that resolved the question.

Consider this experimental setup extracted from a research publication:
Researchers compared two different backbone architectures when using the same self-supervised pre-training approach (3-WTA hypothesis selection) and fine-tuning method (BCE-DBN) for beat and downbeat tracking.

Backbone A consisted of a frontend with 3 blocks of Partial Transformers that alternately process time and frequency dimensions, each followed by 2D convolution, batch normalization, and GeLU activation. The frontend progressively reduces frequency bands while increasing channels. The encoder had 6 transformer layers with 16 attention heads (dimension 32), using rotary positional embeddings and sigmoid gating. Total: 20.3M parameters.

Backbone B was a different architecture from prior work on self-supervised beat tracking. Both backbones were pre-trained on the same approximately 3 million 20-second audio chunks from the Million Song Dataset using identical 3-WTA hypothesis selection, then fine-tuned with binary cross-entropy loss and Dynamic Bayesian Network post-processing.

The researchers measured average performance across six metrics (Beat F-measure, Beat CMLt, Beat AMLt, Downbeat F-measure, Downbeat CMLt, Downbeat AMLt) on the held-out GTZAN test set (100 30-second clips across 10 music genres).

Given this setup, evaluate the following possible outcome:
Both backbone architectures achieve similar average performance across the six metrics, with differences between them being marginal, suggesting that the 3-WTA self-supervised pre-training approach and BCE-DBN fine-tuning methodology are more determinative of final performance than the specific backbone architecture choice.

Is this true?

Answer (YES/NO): NO